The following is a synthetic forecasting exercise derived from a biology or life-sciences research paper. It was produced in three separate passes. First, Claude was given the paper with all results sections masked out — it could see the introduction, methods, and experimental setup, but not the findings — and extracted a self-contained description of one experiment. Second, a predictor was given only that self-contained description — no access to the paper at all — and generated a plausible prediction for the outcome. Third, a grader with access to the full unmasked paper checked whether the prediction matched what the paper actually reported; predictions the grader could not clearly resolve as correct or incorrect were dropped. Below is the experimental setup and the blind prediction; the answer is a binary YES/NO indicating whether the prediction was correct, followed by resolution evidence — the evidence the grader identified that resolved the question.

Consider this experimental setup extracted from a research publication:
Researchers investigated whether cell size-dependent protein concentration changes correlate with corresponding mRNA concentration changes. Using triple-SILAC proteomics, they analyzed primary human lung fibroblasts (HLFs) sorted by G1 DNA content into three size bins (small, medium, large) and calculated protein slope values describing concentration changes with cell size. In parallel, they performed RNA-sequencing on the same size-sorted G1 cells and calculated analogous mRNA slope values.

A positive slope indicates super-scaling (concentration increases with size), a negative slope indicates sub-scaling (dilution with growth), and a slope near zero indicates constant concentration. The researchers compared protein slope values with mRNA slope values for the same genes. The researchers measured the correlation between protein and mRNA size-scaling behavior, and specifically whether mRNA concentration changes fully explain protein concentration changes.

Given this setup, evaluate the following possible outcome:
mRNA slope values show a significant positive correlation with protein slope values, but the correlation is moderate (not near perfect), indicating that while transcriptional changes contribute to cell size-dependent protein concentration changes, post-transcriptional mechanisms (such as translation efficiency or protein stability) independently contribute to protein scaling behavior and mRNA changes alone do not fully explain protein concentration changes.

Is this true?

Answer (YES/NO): YES